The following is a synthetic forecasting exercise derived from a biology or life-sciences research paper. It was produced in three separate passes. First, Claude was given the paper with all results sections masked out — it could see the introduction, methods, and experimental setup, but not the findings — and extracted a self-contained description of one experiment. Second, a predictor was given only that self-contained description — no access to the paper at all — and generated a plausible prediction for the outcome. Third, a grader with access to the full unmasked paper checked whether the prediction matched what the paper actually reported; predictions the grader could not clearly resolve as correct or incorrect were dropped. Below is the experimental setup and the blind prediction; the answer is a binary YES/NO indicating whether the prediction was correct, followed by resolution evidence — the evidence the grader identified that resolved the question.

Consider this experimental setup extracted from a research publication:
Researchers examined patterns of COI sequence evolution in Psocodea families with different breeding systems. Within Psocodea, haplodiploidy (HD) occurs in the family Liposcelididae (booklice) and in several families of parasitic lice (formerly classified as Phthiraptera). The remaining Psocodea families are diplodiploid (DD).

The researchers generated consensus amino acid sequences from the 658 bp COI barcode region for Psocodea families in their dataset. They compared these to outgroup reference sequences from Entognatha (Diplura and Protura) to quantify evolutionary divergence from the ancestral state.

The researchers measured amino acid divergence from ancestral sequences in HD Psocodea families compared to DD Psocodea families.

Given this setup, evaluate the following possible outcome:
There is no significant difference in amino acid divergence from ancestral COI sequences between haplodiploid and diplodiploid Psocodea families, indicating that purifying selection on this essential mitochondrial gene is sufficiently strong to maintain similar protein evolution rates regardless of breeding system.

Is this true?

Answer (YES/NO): NO